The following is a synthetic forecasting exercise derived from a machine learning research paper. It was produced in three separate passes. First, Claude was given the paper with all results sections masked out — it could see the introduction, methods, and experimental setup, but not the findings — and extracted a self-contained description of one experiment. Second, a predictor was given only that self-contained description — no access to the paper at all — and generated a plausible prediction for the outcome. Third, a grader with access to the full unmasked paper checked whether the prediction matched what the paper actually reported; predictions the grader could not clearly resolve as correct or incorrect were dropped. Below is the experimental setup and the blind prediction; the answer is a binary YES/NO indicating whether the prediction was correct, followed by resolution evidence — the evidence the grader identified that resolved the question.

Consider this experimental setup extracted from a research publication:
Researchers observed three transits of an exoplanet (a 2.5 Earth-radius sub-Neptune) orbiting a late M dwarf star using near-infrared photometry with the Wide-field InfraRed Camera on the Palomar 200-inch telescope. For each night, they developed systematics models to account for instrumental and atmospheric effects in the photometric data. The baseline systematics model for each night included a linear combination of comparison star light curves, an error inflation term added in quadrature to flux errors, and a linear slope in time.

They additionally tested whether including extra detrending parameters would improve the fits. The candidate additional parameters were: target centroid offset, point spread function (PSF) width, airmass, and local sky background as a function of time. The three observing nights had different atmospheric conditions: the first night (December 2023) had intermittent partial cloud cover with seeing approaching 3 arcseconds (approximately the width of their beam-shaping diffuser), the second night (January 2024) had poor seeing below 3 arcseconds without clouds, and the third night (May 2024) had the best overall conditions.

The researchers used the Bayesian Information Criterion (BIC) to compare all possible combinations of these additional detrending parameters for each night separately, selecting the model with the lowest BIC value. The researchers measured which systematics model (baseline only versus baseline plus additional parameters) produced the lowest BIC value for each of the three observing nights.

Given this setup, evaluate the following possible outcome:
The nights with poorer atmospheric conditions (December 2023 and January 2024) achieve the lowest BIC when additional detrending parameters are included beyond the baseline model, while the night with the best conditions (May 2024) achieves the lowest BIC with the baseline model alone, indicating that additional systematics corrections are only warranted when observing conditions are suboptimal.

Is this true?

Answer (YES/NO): NO